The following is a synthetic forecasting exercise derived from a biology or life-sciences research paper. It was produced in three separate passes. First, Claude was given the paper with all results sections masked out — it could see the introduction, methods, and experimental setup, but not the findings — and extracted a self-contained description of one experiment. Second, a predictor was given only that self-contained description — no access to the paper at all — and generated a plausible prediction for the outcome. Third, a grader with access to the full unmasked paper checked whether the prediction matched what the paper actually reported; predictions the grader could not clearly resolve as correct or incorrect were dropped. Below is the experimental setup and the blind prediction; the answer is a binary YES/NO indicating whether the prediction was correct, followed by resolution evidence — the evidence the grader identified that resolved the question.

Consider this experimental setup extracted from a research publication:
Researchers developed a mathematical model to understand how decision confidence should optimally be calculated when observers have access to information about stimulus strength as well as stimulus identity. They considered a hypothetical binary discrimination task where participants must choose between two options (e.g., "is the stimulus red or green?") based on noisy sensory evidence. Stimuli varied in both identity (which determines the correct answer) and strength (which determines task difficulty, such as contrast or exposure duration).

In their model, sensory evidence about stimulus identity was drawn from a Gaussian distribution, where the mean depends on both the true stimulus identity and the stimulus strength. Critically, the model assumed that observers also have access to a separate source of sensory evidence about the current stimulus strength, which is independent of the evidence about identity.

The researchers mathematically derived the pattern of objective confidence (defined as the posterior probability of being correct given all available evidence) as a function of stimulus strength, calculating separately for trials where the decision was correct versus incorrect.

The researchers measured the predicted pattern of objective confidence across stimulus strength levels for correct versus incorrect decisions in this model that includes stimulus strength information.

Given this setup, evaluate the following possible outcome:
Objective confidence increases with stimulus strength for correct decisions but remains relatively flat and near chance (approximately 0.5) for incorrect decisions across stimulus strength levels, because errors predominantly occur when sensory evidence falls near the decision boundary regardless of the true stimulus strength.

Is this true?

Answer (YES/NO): NO